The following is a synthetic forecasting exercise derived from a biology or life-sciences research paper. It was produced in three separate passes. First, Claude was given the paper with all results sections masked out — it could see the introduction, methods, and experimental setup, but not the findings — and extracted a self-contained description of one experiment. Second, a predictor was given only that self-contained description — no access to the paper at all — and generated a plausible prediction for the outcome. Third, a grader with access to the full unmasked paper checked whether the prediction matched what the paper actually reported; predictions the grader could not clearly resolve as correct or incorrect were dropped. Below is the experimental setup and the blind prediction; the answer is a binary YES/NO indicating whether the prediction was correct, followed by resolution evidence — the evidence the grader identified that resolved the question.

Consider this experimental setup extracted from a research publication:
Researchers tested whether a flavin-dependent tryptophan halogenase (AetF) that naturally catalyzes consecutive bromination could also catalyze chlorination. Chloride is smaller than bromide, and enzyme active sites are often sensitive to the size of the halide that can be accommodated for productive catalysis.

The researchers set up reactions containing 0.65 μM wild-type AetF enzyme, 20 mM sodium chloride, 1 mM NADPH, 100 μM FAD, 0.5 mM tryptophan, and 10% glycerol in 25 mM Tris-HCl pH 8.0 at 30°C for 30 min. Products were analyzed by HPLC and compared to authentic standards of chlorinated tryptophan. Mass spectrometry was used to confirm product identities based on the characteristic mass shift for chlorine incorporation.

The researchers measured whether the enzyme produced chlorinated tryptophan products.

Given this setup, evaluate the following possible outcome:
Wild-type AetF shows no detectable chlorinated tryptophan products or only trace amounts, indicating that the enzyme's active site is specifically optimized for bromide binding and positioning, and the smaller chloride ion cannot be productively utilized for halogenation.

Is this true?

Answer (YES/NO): YES